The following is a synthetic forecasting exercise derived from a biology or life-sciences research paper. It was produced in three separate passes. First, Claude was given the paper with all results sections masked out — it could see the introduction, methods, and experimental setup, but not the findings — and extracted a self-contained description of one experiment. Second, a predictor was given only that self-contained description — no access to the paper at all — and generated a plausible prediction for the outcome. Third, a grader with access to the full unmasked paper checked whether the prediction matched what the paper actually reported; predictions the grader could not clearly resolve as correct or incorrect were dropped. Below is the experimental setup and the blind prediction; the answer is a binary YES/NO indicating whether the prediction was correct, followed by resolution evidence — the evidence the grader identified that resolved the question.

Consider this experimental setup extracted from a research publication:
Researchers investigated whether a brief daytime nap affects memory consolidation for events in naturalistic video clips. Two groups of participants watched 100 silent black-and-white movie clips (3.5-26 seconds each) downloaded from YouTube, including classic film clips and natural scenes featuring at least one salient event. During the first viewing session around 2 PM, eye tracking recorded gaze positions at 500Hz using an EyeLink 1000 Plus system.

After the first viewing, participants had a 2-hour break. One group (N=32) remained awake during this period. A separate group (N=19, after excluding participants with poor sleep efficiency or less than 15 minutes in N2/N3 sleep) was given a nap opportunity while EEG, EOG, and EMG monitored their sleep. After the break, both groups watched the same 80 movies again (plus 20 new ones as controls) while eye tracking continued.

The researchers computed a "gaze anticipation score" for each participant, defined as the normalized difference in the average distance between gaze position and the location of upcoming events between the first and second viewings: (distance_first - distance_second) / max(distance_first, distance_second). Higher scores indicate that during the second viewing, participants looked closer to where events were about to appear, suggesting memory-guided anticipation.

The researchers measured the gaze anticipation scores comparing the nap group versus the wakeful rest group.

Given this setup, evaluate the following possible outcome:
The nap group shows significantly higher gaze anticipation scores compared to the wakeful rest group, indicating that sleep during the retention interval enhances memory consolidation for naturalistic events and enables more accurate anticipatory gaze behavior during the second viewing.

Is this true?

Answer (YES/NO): YES